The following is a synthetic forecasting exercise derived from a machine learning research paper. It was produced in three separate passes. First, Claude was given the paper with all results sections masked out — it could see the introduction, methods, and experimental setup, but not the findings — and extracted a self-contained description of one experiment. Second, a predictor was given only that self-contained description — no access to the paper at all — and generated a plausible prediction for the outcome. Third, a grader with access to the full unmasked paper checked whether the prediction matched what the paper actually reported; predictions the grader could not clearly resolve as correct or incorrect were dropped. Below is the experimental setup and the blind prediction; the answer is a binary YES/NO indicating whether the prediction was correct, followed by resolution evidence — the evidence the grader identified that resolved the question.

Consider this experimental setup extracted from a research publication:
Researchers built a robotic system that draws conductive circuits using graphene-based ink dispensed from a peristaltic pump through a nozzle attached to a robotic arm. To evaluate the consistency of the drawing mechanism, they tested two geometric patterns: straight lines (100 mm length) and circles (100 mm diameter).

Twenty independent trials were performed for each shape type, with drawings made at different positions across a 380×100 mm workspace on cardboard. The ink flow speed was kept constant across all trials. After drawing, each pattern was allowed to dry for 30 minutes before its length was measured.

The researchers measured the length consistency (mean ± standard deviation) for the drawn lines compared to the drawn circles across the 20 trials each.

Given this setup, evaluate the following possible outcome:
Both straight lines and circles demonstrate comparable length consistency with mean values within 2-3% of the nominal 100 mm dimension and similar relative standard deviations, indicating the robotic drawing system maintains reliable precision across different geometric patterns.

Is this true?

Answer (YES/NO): NO